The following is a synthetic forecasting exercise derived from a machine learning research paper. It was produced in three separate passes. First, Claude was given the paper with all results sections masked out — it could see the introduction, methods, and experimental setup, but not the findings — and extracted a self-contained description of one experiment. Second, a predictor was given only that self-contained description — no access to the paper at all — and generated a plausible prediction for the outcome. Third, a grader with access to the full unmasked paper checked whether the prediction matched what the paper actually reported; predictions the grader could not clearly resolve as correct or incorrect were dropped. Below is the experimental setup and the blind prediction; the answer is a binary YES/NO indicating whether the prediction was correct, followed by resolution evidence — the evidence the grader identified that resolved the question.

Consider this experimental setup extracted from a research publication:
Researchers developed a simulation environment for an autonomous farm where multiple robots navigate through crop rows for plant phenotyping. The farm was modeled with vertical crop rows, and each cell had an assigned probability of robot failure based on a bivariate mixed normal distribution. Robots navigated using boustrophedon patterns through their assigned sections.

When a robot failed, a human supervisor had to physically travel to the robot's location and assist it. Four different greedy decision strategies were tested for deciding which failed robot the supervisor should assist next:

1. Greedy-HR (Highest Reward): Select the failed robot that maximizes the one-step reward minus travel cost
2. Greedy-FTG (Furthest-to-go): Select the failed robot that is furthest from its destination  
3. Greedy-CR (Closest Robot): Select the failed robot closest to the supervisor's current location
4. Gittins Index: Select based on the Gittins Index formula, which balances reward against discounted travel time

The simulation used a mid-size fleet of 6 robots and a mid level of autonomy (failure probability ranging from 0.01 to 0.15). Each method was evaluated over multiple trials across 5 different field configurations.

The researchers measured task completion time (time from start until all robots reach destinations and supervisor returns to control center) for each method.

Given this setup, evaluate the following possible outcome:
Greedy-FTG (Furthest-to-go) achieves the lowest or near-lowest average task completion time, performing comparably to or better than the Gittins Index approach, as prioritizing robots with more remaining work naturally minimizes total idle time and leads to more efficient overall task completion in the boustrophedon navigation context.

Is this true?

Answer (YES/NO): NO